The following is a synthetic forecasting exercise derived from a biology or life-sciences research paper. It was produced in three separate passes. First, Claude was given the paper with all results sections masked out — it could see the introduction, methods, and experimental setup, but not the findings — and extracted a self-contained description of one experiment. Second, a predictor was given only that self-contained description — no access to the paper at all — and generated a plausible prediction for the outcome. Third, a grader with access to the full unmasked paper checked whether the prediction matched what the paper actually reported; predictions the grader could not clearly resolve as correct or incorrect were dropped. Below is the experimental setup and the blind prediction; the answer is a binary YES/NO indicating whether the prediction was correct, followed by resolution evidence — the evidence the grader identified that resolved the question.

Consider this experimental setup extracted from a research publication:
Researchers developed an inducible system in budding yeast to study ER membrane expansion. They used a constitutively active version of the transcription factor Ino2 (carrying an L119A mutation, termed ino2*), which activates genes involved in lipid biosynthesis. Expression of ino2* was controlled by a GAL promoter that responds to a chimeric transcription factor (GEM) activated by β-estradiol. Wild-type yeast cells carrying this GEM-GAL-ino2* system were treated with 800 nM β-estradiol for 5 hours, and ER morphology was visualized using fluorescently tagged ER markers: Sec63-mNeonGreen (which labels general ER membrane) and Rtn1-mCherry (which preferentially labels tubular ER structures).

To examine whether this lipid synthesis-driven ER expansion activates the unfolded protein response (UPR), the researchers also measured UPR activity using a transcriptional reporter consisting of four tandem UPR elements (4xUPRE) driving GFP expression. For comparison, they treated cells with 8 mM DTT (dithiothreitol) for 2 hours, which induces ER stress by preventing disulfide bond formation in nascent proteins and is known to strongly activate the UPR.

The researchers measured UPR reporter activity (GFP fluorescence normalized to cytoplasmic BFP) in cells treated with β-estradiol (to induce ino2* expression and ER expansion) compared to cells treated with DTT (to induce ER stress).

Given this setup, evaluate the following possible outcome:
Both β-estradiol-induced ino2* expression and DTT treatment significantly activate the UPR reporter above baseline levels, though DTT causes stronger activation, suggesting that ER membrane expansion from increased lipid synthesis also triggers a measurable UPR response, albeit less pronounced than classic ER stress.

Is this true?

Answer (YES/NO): NO